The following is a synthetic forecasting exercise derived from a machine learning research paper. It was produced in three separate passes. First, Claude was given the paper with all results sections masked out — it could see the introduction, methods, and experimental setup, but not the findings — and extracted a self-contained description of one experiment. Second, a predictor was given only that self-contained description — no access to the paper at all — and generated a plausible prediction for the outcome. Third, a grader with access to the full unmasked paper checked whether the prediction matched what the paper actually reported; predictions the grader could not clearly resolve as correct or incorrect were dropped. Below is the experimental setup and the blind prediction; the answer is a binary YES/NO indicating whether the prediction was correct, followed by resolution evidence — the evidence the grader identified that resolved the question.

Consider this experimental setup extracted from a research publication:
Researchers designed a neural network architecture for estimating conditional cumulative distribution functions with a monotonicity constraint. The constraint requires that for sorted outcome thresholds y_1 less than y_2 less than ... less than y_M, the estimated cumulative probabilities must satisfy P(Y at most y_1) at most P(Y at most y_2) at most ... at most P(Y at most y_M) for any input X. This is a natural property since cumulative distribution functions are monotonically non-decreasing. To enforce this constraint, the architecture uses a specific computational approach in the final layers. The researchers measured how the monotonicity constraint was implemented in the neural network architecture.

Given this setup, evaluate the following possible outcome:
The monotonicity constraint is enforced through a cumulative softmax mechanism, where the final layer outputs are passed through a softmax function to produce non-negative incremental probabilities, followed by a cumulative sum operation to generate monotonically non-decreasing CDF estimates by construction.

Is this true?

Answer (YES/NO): NO